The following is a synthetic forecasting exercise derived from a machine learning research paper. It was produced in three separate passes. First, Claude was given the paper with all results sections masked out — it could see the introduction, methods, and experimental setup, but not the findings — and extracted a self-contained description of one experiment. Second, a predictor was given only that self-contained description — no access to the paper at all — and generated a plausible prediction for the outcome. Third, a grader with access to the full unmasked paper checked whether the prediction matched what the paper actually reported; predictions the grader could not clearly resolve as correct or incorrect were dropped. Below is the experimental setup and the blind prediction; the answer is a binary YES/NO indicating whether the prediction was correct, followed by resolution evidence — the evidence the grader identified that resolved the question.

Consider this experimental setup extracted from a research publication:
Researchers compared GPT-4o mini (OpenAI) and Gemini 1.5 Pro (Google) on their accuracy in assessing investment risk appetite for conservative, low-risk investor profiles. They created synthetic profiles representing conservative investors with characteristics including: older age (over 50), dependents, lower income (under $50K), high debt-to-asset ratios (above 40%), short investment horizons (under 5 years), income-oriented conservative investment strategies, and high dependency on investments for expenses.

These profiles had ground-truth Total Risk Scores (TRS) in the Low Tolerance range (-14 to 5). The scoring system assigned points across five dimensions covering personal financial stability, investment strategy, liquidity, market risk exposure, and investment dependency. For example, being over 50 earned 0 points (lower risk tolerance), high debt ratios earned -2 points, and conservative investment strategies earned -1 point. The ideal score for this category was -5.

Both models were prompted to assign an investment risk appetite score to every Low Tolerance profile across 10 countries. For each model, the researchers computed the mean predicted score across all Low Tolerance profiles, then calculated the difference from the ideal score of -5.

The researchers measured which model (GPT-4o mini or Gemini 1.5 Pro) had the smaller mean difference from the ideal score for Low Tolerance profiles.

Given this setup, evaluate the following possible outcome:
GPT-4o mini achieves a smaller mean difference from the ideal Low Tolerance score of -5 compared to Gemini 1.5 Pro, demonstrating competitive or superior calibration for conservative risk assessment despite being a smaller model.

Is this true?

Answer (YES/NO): NO